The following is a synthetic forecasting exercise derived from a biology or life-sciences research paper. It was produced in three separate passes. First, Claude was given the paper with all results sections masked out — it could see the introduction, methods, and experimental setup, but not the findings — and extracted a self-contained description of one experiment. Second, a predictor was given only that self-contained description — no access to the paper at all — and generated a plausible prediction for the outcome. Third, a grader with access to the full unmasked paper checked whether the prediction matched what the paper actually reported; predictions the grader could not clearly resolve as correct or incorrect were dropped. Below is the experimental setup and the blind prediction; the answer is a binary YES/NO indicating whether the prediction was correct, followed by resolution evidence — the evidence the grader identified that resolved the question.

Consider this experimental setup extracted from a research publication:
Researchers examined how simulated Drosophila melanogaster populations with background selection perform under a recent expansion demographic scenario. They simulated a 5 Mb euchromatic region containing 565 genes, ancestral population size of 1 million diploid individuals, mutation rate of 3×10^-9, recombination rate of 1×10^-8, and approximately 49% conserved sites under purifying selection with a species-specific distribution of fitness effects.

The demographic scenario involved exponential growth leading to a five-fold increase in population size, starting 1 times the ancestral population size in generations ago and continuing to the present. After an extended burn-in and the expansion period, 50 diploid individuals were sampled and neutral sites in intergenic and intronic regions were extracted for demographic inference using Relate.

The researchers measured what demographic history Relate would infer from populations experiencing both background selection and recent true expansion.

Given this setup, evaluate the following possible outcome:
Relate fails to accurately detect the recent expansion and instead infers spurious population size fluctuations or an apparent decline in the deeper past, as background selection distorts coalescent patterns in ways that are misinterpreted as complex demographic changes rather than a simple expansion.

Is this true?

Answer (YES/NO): NO